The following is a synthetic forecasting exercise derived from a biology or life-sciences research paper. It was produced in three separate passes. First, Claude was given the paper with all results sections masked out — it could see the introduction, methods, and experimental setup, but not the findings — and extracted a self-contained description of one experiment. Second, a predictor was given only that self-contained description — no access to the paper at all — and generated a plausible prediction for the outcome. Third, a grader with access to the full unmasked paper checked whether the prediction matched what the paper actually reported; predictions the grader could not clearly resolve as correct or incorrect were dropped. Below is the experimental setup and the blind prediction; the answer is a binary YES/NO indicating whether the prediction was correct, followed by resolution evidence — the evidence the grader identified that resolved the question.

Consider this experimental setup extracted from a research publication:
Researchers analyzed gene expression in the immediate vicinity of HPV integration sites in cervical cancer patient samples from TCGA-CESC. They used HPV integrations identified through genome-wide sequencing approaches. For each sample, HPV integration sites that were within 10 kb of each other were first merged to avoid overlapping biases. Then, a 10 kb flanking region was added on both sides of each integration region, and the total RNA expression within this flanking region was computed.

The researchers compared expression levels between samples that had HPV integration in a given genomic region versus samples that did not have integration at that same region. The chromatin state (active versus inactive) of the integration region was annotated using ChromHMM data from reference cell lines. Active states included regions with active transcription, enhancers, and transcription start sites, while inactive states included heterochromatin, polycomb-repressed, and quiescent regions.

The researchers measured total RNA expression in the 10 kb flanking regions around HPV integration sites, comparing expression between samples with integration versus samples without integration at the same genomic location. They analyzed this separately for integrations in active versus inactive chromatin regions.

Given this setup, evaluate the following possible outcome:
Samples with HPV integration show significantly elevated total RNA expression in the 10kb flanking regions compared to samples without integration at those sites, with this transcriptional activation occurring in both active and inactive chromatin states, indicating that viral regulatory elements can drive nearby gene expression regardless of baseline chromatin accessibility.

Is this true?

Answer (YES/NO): YES